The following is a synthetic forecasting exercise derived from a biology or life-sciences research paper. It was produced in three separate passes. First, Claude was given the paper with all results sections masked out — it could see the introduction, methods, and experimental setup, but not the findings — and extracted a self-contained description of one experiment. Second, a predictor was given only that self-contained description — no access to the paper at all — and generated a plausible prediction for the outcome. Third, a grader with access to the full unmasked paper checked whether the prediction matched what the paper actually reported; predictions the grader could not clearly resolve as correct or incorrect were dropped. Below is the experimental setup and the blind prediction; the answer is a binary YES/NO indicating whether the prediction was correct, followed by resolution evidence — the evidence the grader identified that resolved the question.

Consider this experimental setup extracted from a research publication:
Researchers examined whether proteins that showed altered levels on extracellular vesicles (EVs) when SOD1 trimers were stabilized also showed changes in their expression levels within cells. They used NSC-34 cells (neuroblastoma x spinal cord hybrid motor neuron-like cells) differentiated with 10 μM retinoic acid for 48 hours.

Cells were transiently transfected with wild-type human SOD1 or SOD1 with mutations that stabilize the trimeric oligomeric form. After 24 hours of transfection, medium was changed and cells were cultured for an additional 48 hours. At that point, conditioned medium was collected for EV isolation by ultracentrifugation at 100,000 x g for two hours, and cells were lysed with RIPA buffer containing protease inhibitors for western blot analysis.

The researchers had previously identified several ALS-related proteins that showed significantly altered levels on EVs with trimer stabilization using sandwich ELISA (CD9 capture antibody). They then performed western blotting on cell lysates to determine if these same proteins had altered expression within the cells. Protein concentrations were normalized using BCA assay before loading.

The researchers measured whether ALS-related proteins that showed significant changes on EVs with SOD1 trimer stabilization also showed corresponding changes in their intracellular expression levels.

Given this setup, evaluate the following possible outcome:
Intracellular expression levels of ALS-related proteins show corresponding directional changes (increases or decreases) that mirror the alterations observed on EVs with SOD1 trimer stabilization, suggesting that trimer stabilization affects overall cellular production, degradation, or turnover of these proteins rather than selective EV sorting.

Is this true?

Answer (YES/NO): NO